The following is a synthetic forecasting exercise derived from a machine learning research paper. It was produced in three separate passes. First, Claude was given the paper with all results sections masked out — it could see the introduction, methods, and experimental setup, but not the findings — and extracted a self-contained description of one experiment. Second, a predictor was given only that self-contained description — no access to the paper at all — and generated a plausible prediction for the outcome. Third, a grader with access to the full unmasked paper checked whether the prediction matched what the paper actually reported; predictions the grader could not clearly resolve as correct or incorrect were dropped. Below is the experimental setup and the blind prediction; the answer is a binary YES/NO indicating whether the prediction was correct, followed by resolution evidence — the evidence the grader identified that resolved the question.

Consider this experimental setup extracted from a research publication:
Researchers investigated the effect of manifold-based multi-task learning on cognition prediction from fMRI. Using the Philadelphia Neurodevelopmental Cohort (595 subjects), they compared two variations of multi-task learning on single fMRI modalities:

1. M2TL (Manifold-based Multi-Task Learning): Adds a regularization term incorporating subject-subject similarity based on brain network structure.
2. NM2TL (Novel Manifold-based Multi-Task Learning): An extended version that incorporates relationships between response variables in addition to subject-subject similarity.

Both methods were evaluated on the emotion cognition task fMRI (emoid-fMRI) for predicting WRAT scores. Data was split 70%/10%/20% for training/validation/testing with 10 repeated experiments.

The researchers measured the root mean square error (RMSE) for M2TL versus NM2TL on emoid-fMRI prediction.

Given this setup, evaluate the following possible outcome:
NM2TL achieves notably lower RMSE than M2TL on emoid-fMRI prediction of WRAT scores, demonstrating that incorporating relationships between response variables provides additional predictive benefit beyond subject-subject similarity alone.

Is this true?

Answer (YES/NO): YES